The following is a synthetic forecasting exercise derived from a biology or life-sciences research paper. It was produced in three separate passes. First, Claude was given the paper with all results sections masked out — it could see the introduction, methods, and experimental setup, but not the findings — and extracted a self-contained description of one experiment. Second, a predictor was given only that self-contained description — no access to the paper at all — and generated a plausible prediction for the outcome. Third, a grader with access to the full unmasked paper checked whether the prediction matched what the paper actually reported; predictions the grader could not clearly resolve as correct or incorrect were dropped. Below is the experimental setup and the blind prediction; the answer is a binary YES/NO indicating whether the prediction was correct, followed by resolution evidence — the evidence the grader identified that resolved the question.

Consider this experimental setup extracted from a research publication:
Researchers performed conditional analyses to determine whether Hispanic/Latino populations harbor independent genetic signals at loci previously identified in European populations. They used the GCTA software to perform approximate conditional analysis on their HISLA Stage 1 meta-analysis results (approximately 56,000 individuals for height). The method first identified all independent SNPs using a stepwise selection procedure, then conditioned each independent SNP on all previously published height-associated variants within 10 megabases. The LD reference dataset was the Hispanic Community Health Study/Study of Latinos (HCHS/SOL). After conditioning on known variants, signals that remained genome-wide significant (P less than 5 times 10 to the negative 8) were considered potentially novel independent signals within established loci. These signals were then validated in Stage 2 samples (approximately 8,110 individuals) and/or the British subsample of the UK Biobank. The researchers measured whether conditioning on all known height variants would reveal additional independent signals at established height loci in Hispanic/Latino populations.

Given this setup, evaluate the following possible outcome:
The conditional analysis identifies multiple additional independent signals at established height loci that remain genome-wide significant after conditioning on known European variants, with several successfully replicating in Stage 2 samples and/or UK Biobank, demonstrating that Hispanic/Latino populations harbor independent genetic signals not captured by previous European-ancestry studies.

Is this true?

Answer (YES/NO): NO